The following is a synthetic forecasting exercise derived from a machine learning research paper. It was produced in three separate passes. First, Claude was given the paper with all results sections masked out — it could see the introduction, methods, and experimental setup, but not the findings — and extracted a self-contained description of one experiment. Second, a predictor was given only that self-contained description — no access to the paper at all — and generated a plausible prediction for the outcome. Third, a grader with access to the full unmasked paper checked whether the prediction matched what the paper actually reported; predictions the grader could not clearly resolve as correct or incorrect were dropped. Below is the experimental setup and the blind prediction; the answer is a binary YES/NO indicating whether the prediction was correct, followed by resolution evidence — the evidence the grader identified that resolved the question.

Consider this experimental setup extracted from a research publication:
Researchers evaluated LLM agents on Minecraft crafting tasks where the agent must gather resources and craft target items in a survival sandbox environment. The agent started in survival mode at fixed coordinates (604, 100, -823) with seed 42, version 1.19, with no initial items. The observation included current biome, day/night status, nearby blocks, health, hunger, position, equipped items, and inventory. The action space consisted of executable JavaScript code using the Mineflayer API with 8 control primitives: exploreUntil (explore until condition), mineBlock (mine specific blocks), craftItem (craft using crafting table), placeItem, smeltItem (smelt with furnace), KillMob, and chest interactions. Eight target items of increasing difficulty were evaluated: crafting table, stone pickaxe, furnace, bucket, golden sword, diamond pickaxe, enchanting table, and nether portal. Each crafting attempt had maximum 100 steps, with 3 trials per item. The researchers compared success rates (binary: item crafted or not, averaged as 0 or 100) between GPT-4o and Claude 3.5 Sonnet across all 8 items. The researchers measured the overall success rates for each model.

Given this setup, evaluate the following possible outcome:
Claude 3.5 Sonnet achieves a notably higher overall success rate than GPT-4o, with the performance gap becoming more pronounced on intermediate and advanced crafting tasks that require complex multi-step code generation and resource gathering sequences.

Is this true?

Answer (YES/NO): NO